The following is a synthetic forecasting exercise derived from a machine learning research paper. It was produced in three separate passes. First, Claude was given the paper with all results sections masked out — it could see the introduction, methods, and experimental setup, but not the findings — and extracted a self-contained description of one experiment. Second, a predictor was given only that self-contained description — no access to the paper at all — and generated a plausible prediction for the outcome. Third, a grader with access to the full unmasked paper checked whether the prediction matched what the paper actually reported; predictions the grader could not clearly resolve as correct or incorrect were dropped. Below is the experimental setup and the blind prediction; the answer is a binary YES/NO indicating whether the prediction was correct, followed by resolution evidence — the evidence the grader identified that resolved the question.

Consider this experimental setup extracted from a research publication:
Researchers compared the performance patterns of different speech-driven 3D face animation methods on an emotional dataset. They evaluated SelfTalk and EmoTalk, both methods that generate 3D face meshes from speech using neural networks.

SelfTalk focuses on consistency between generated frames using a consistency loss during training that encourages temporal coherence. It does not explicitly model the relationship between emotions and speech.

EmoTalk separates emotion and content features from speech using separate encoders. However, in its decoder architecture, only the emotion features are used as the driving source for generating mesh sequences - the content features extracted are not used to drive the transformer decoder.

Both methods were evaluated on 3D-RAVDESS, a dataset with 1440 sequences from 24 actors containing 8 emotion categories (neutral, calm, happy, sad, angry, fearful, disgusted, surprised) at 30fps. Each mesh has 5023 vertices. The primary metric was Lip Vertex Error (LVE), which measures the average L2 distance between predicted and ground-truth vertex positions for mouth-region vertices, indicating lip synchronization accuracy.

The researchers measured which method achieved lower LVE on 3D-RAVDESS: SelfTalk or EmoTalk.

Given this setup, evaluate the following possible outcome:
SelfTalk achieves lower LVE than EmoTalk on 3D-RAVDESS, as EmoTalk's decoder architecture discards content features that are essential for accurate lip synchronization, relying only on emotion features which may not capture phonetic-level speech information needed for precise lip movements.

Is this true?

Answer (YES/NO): YES